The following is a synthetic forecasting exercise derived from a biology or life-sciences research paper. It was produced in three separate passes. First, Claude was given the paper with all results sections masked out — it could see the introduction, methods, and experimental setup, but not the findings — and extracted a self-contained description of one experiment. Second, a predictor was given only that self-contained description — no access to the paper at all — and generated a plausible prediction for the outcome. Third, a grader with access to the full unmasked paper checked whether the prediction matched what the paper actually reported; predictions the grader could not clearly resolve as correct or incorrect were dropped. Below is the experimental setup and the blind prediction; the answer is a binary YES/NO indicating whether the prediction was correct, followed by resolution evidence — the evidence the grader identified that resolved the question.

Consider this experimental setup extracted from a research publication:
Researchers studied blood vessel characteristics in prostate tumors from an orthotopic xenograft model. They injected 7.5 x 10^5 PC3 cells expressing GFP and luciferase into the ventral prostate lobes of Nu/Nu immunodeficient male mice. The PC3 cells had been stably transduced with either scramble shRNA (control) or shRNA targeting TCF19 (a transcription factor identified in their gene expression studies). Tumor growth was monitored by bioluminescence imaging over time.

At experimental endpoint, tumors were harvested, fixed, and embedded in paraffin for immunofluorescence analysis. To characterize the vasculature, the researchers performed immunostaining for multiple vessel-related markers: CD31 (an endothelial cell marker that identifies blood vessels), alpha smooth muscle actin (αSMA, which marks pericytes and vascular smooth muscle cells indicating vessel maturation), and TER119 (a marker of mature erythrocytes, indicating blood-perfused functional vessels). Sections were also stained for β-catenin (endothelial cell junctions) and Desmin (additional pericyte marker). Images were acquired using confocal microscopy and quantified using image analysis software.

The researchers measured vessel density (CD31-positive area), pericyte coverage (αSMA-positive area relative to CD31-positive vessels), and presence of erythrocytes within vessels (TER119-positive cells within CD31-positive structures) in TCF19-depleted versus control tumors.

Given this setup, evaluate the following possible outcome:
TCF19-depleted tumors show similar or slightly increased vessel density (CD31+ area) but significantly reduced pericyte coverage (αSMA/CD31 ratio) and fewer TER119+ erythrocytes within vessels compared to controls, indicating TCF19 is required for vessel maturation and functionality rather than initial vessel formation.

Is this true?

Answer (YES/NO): NO